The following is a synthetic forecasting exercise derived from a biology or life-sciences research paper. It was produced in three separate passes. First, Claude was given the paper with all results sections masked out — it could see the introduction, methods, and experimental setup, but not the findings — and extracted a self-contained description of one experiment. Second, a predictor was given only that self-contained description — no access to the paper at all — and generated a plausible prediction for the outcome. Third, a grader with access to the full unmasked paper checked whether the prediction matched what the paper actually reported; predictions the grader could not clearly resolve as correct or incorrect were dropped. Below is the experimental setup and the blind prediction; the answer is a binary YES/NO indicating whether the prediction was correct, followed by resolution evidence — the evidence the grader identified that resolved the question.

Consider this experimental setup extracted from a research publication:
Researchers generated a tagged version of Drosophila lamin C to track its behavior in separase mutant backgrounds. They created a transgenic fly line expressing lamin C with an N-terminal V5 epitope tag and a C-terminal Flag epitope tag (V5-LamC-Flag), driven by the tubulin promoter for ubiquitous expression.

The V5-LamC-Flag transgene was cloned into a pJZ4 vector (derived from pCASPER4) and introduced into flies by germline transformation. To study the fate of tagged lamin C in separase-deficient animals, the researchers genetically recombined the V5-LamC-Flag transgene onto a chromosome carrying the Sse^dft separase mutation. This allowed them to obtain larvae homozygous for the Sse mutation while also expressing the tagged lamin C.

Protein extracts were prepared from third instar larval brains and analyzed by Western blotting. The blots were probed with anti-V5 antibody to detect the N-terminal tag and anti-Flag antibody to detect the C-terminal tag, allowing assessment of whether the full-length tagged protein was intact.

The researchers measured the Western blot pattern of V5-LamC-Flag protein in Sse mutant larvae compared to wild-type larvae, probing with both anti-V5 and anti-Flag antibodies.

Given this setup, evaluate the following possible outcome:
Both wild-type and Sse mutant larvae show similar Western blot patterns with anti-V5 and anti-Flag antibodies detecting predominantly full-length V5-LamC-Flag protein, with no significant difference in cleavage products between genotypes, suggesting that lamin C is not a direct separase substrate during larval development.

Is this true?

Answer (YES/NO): NO